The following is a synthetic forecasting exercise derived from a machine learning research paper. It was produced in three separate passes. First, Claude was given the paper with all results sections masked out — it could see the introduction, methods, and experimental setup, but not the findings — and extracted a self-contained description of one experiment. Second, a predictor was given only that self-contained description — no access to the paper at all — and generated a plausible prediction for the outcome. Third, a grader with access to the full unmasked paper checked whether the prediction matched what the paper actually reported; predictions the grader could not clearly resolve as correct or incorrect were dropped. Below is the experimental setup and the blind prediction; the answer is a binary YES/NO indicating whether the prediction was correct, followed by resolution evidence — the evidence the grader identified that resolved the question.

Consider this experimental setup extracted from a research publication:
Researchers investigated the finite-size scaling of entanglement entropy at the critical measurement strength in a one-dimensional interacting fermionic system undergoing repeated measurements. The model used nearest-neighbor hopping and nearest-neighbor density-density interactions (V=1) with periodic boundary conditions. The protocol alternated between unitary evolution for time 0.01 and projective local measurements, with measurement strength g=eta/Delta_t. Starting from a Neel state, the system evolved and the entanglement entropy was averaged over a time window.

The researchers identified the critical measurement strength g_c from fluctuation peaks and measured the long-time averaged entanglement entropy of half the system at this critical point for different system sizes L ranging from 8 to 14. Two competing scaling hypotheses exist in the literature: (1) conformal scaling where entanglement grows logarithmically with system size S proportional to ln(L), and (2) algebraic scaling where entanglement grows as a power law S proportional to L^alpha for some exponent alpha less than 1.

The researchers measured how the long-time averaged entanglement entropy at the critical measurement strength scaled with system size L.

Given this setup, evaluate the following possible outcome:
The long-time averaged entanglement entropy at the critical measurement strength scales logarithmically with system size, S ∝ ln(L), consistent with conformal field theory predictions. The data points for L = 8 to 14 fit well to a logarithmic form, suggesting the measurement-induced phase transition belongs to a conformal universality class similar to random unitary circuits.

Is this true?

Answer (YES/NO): YES